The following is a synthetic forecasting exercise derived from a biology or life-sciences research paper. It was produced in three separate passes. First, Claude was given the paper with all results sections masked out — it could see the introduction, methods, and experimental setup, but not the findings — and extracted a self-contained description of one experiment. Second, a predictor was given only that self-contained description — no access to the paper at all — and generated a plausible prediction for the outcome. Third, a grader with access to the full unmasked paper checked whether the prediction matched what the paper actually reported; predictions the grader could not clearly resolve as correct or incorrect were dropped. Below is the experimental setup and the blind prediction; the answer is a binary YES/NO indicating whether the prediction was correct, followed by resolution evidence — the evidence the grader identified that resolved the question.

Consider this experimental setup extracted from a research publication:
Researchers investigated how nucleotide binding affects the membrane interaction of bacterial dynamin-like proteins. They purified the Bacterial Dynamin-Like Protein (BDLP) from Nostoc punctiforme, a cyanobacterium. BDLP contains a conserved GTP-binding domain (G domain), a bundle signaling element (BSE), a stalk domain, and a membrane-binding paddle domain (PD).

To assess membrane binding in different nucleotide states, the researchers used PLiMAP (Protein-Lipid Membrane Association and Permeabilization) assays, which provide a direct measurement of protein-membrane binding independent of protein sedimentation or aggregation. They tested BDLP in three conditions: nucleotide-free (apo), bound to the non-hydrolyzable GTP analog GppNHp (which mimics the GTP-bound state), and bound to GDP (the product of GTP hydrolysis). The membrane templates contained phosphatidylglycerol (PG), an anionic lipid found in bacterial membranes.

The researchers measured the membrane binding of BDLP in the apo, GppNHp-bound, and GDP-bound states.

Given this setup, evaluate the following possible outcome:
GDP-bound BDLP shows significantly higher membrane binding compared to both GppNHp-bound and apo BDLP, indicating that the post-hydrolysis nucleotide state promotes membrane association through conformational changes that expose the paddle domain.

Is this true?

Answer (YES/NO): NO